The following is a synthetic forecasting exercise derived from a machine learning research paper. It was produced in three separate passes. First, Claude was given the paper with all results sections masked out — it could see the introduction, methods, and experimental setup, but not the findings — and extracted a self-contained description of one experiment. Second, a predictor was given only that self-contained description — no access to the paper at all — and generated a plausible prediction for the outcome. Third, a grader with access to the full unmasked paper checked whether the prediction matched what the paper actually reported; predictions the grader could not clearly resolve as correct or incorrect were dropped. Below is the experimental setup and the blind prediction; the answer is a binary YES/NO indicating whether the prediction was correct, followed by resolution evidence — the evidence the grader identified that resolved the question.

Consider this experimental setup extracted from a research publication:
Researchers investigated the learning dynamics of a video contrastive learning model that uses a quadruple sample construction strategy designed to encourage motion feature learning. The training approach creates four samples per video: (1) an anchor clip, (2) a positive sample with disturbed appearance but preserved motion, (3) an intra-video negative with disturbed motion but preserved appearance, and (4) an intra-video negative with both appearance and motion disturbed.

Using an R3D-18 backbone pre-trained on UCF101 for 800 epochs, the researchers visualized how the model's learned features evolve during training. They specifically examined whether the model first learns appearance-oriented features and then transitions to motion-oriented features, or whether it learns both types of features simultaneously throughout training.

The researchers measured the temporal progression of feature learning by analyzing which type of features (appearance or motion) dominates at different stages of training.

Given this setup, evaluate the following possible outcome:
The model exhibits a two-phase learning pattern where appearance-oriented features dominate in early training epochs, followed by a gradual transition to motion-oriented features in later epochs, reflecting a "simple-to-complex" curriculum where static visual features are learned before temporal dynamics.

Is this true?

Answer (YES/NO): YES